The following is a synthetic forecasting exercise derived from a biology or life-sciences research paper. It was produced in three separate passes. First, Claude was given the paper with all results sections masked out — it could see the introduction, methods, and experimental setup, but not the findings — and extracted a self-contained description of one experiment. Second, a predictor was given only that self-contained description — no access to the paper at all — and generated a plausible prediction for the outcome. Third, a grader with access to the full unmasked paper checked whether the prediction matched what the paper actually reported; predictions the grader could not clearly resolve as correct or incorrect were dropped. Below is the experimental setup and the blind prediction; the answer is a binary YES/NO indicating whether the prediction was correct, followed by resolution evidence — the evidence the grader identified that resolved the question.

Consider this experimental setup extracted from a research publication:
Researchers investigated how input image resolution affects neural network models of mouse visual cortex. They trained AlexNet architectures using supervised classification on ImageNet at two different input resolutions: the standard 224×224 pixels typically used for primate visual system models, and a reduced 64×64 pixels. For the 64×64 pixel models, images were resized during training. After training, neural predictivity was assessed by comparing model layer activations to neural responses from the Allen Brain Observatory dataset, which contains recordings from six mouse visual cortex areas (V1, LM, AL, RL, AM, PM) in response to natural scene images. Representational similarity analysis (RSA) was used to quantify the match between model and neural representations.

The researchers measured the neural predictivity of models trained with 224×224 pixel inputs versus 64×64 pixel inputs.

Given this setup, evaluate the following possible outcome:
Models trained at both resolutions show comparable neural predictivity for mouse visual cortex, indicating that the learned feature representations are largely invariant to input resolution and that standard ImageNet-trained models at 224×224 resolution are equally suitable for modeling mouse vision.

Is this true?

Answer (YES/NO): NO